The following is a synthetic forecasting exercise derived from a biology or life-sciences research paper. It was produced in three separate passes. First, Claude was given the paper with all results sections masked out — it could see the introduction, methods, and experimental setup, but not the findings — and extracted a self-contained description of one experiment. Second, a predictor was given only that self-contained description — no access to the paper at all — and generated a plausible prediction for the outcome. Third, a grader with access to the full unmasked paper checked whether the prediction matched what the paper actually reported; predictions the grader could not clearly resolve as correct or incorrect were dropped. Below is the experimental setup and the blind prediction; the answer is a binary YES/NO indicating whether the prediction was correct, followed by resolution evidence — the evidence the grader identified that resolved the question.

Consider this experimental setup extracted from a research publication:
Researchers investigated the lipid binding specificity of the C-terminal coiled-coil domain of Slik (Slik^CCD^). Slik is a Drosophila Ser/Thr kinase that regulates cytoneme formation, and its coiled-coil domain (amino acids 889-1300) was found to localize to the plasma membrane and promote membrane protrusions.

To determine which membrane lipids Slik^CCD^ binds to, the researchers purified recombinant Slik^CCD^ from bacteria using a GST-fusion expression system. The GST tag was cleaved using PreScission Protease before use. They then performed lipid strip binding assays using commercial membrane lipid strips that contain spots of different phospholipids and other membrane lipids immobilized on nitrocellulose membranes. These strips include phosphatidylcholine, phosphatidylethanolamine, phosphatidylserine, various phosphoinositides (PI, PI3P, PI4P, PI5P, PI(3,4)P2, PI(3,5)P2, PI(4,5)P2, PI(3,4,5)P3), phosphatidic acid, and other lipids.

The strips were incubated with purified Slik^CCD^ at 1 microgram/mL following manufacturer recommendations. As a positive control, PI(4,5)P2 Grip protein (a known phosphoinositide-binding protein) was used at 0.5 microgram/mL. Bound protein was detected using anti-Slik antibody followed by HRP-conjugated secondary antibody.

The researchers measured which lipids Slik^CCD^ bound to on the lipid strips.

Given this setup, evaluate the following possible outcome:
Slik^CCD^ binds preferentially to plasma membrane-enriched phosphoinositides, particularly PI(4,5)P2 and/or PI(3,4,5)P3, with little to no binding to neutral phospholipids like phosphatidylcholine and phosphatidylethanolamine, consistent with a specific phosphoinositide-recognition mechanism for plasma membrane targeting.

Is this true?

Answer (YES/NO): NO